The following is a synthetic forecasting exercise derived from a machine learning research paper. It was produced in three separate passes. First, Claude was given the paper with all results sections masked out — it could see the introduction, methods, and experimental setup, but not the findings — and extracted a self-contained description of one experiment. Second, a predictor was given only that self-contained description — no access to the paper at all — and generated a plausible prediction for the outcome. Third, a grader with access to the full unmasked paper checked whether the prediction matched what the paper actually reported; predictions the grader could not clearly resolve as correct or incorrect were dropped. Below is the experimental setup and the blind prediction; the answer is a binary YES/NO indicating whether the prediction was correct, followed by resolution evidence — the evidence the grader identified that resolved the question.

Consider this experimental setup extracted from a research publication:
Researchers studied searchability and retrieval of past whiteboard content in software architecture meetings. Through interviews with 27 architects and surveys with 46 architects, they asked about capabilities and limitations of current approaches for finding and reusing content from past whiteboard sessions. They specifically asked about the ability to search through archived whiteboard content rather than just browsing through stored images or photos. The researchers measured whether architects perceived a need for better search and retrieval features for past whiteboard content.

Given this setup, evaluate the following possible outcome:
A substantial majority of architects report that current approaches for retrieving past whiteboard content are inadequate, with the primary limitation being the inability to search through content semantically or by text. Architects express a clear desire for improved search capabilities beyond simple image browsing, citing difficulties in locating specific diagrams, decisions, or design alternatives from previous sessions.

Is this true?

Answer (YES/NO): NO